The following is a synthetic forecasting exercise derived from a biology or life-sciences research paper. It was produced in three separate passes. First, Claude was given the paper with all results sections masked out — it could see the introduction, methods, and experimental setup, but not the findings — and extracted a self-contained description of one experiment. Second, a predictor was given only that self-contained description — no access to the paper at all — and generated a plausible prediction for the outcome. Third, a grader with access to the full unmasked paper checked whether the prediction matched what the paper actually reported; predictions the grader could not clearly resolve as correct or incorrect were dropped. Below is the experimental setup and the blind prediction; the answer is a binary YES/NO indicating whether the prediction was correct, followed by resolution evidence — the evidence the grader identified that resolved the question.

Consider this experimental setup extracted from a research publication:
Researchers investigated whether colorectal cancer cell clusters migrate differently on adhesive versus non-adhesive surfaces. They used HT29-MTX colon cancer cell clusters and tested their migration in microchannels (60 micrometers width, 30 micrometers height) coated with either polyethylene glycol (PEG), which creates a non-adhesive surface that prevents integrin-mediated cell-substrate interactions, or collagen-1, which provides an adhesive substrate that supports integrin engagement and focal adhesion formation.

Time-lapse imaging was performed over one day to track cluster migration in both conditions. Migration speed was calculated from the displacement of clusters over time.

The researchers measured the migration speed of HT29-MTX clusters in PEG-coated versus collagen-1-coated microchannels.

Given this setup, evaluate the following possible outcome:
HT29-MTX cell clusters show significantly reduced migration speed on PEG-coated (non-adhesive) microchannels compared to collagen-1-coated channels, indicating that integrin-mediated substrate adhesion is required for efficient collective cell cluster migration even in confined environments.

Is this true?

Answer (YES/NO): NO